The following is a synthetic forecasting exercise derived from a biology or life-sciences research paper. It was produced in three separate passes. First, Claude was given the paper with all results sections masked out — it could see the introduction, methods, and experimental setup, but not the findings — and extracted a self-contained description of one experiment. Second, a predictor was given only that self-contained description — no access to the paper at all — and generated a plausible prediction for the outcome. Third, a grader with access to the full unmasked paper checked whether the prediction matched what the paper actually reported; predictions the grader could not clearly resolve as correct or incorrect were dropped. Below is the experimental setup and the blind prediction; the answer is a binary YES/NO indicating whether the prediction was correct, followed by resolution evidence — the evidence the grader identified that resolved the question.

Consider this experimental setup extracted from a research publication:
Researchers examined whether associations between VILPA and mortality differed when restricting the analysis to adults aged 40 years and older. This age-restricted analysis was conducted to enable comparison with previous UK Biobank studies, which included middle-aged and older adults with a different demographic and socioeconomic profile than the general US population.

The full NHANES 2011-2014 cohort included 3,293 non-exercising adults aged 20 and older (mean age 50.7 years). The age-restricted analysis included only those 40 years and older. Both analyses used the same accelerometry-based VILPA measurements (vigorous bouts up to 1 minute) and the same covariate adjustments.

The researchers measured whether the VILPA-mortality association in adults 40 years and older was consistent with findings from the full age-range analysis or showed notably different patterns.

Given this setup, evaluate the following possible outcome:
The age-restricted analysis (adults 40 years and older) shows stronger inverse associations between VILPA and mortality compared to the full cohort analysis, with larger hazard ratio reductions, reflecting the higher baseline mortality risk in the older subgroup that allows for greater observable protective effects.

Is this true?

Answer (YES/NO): NO